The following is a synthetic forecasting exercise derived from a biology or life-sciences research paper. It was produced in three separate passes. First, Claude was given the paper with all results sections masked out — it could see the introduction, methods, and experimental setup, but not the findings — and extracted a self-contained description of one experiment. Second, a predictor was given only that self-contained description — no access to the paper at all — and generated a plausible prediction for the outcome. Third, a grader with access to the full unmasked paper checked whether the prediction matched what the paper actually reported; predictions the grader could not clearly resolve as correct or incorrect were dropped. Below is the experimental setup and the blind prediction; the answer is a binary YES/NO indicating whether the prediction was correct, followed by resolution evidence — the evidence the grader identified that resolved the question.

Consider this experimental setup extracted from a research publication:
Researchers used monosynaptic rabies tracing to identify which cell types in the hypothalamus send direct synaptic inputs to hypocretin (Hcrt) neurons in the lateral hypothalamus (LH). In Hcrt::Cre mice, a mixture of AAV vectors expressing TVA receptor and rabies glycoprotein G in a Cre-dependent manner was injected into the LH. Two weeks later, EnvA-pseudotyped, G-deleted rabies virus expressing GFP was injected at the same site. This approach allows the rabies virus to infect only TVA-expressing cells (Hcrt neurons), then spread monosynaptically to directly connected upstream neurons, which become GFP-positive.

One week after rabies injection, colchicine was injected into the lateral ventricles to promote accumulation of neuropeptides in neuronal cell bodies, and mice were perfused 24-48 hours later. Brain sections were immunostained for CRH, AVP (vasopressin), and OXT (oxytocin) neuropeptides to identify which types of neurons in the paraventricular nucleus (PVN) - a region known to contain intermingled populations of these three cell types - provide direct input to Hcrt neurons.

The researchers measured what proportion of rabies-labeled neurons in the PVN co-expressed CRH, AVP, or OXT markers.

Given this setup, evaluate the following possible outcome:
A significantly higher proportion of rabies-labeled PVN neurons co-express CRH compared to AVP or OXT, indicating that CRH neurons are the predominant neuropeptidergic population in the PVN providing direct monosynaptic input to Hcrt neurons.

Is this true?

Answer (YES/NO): YES